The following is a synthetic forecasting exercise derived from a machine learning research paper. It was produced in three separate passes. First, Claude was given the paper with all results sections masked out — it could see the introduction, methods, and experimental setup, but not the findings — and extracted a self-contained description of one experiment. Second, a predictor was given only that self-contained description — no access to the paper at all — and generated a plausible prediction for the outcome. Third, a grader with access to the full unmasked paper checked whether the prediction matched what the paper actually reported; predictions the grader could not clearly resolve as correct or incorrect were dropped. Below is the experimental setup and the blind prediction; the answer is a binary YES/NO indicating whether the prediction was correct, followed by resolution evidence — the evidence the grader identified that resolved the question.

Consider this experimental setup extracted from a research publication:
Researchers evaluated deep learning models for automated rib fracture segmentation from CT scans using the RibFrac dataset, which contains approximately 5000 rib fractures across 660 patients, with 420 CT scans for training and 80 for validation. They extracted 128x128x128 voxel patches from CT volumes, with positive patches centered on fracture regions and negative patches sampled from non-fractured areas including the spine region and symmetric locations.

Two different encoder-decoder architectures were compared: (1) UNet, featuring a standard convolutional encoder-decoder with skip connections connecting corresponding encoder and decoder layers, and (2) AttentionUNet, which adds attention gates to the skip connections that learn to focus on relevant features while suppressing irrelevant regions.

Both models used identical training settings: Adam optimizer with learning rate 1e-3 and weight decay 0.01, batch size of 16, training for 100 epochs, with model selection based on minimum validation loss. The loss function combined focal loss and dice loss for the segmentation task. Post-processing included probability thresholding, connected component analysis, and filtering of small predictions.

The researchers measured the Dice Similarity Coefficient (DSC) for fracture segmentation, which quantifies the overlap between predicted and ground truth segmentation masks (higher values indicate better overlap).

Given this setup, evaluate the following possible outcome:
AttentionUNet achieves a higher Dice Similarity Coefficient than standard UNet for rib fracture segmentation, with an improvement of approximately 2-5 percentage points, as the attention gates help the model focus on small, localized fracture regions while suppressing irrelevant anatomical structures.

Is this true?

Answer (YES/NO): NO